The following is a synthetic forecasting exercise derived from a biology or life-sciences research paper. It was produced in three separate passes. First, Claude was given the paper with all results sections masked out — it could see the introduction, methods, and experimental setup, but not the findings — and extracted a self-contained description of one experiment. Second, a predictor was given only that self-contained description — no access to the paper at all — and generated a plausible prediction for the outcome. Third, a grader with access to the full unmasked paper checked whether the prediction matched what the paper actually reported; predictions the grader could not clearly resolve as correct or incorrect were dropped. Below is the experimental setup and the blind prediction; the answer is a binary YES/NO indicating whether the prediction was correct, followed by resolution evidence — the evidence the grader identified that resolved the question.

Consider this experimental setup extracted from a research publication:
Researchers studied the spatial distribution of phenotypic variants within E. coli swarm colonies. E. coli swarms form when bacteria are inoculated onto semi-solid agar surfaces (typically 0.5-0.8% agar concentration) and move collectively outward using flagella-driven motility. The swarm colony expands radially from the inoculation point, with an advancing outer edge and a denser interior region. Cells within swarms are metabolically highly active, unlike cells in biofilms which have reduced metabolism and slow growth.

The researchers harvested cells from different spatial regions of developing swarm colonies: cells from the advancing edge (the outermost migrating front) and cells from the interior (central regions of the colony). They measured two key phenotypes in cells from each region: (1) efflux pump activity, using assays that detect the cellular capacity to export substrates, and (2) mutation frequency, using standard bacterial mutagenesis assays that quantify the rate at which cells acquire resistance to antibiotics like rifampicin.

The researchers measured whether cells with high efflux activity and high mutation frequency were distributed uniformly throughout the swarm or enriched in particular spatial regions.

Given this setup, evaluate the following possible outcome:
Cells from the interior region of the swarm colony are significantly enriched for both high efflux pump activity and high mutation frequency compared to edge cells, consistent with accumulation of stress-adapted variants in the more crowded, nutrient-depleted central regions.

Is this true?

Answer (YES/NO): NO